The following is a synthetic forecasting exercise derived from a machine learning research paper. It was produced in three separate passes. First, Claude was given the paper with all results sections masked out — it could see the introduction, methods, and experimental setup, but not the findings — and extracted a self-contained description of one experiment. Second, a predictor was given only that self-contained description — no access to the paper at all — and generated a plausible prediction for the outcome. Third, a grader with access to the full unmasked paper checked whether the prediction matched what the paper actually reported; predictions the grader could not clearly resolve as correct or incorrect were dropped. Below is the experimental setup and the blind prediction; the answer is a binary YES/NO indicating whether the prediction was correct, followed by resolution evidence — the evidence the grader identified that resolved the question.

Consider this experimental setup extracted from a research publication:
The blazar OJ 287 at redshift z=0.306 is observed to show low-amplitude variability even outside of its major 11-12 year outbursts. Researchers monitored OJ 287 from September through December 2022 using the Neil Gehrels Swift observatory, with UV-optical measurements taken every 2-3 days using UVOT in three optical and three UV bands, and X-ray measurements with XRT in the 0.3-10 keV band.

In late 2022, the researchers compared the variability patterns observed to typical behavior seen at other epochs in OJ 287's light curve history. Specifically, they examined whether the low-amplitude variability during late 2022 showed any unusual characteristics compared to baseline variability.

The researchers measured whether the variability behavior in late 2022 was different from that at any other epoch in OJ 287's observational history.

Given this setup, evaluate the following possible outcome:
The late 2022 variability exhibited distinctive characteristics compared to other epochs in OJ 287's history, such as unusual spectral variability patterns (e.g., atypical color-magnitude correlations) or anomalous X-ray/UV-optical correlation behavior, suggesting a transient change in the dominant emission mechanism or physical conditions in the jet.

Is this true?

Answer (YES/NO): NO